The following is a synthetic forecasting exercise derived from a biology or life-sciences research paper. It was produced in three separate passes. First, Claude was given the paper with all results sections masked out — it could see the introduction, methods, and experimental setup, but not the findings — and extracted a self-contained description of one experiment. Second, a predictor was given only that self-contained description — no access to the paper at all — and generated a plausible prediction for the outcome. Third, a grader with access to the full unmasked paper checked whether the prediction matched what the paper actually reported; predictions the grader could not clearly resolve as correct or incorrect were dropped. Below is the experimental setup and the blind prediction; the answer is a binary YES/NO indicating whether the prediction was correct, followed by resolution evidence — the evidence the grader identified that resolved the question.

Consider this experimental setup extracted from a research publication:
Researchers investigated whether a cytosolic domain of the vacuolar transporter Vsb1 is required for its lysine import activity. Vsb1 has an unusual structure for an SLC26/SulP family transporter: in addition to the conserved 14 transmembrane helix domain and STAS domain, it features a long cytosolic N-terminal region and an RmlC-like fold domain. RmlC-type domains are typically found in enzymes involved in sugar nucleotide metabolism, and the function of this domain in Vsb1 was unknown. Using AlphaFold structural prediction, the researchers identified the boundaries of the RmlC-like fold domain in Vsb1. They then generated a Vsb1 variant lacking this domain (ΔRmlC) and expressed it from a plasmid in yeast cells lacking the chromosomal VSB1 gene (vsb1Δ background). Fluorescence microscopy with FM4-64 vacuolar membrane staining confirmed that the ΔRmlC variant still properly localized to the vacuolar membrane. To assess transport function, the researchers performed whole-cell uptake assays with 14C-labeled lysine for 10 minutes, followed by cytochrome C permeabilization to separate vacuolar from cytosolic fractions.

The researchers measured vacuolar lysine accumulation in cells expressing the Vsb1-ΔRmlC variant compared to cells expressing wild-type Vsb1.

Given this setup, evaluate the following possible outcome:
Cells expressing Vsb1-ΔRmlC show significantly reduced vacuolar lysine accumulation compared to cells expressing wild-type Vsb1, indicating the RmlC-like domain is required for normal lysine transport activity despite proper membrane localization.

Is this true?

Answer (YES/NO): YES